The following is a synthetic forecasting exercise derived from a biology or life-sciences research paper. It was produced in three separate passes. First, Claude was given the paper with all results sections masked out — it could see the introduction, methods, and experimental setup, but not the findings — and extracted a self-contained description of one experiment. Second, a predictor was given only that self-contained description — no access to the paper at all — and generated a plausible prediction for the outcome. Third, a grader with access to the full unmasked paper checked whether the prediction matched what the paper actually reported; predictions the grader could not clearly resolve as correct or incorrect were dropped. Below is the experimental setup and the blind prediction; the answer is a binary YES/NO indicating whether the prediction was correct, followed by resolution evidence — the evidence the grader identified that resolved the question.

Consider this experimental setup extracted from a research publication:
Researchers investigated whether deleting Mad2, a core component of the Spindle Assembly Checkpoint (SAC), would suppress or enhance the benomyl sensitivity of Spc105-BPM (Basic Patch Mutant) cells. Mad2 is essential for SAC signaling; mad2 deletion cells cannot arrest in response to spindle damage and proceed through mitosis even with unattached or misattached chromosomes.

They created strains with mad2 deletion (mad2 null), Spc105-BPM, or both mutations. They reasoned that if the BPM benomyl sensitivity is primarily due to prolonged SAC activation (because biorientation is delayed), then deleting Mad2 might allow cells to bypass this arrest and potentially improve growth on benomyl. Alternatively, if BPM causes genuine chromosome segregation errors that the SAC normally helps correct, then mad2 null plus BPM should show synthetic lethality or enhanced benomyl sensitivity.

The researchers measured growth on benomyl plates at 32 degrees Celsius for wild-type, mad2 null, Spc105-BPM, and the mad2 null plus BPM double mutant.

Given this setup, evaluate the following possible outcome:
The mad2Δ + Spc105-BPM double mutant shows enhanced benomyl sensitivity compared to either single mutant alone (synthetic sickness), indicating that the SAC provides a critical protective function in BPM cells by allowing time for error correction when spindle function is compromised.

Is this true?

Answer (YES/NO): NO